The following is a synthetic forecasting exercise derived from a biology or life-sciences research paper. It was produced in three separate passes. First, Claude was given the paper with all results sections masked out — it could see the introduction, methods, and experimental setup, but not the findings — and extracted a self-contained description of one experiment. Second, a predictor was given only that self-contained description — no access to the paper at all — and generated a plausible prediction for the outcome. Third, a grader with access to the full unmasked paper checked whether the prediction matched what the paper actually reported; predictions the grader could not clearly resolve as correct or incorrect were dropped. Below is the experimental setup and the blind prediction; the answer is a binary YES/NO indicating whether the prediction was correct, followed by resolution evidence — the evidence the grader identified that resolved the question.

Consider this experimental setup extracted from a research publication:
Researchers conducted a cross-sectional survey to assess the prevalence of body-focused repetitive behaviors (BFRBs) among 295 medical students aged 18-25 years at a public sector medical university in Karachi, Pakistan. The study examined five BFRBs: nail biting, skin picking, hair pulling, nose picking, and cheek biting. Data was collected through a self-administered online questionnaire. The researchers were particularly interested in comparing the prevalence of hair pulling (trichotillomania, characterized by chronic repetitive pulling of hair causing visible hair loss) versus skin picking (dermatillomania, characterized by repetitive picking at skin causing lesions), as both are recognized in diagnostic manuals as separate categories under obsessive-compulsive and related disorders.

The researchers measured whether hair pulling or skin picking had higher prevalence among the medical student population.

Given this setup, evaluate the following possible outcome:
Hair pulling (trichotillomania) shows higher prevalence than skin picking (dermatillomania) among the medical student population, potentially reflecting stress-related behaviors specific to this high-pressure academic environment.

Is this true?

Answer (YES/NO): NO